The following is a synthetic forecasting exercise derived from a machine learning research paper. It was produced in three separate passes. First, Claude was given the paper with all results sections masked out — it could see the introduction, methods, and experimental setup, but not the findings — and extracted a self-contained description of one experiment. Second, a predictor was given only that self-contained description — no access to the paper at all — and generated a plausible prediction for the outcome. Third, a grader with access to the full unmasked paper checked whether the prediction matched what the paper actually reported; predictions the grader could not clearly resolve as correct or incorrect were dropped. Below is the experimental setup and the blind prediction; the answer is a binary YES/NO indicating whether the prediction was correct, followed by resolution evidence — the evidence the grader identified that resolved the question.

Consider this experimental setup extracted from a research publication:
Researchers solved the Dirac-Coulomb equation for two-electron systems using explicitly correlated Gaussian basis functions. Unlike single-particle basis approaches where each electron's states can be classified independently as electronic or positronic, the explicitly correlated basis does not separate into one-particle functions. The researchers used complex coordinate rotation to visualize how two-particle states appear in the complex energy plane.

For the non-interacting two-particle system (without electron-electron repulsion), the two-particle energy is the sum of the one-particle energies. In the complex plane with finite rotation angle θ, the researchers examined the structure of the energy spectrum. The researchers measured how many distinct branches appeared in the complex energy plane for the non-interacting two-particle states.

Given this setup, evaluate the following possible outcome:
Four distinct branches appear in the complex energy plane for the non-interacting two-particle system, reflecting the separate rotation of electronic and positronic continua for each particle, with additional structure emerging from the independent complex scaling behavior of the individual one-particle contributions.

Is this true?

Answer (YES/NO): NO